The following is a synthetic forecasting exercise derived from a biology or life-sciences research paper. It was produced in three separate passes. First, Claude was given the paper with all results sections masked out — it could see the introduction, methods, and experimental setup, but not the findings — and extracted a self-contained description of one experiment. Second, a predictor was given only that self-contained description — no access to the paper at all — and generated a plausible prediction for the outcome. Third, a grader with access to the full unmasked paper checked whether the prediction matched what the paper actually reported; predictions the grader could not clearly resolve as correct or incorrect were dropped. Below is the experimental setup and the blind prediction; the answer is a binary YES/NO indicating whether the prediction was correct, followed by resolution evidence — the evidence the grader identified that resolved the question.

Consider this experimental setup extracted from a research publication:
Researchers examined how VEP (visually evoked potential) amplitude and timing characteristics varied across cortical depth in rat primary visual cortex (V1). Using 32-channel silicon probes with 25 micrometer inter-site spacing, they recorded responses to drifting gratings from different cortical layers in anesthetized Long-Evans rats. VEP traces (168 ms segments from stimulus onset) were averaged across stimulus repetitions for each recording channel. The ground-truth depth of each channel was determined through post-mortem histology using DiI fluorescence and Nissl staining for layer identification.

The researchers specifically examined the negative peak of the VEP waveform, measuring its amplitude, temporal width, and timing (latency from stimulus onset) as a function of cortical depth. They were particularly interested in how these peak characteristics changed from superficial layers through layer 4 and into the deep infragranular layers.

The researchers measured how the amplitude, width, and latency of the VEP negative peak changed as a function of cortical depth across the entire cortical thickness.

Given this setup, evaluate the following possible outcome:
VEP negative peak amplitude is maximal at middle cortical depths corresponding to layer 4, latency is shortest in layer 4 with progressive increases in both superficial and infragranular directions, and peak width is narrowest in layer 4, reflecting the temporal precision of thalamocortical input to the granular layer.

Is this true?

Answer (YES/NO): NO